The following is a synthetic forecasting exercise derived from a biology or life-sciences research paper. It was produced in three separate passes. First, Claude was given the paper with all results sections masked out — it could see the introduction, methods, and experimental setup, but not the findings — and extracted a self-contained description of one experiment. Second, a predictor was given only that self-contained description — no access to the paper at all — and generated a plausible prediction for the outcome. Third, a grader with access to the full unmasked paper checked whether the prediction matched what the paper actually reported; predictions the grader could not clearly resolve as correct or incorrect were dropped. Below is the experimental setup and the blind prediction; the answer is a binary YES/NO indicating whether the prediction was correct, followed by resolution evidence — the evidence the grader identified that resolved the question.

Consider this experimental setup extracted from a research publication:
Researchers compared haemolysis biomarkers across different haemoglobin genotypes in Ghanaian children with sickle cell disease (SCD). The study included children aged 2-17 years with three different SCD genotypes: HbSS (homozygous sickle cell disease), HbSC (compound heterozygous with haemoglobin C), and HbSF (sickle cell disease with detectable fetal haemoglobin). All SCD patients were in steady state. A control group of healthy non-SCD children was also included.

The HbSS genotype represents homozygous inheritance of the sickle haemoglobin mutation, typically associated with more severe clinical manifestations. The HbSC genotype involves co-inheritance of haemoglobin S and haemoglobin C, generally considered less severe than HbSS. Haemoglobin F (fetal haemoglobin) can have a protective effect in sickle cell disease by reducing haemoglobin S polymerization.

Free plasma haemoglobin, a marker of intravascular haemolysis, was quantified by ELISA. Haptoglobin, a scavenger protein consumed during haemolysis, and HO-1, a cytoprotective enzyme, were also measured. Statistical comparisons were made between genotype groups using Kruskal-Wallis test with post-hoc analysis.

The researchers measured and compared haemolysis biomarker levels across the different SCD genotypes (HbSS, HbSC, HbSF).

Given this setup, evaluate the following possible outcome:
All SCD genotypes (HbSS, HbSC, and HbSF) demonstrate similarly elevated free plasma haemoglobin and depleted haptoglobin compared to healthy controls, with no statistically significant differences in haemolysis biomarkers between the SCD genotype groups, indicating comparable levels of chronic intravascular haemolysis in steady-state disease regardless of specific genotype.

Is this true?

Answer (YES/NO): NO